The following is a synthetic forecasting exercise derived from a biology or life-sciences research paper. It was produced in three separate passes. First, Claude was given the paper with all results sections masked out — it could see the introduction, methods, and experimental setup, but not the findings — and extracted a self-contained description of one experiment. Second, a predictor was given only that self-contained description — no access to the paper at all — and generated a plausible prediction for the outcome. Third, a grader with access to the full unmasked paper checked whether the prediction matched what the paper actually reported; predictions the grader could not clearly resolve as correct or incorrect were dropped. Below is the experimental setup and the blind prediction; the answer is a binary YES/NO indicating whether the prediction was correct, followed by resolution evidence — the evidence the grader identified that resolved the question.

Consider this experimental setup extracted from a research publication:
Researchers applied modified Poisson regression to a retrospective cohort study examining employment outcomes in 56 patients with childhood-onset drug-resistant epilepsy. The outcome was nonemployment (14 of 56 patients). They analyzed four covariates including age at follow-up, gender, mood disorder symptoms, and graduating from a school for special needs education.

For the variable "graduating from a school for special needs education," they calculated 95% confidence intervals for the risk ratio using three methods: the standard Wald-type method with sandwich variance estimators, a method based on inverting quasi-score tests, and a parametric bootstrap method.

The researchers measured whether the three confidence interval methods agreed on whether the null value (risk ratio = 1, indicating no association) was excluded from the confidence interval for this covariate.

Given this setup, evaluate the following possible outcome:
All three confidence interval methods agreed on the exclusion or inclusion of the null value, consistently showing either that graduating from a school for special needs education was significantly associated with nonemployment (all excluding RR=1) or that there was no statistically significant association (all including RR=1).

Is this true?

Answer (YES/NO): YES